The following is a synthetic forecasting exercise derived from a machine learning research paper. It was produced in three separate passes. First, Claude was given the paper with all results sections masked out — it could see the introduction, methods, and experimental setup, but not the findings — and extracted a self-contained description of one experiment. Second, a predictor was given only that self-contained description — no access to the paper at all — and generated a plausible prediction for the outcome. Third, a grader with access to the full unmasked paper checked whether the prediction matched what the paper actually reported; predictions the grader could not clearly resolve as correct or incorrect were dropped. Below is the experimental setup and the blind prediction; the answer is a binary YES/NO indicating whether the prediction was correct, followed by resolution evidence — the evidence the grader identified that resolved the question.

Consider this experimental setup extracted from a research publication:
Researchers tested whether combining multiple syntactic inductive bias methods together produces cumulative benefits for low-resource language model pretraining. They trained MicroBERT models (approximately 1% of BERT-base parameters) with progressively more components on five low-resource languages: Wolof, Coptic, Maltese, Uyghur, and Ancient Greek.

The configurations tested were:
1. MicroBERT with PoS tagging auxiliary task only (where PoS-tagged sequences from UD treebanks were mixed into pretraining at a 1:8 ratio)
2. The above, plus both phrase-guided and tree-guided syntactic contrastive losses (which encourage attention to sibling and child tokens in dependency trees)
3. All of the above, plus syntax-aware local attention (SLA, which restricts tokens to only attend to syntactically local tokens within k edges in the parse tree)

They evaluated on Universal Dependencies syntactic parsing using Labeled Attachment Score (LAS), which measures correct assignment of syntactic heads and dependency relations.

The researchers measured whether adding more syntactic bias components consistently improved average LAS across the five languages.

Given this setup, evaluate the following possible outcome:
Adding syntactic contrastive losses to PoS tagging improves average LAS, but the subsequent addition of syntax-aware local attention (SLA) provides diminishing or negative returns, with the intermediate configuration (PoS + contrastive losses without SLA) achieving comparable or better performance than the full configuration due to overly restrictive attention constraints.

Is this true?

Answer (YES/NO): YES